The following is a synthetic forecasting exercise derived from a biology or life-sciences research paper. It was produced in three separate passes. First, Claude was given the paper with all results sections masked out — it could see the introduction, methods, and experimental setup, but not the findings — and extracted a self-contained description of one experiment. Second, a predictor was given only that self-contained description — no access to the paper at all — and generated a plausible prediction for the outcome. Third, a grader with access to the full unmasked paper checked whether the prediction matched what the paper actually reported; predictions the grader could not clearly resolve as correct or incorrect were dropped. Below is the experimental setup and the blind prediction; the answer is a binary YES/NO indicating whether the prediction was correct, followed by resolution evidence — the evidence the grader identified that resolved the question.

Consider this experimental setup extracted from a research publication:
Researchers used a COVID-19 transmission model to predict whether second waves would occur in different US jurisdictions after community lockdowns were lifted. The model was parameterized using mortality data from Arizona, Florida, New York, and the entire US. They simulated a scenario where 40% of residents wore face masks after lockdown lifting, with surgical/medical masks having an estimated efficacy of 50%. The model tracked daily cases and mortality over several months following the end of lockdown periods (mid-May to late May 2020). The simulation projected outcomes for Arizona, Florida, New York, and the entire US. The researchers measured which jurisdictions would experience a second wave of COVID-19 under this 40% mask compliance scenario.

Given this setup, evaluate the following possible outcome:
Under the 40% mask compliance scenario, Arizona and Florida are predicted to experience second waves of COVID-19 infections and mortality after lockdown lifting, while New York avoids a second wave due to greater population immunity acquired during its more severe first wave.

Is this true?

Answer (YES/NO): NO